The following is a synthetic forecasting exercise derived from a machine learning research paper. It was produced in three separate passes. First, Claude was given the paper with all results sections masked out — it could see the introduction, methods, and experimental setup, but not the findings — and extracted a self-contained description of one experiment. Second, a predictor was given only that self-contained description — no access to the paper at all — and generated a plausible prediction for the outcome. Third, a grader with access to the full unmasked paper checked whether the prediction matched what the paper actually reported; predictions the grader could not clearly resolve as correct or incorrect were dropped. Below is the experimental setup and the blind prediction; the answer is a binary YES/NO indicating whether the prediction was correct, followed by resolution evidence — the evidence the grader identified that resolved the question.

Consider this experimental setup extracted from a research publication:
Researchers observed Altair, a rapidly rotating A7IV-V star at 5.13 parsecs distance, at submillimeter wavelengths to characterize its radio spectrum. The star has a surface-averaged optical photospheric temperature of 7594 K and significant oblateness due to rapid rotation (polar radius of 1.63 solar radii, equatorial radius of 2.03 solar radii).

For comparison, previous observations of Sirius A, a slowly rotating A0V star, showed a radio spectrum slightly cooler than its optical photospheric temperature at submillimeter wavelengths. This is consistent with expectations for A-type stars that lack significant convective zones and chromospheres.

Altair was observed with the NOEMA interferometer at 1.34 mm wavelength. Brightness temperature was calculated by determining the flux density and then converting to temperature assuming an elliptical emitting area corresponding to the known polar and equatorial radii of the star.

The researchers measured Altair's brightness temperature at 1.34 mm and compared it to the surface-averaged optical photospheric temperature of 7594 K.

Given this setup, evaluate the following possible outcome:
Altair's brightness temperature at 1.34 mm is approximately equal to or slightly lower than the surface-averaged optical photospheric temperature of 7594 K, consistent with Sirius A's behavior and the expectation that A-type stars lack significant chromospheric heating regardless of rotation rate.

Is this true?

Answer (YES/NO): NO